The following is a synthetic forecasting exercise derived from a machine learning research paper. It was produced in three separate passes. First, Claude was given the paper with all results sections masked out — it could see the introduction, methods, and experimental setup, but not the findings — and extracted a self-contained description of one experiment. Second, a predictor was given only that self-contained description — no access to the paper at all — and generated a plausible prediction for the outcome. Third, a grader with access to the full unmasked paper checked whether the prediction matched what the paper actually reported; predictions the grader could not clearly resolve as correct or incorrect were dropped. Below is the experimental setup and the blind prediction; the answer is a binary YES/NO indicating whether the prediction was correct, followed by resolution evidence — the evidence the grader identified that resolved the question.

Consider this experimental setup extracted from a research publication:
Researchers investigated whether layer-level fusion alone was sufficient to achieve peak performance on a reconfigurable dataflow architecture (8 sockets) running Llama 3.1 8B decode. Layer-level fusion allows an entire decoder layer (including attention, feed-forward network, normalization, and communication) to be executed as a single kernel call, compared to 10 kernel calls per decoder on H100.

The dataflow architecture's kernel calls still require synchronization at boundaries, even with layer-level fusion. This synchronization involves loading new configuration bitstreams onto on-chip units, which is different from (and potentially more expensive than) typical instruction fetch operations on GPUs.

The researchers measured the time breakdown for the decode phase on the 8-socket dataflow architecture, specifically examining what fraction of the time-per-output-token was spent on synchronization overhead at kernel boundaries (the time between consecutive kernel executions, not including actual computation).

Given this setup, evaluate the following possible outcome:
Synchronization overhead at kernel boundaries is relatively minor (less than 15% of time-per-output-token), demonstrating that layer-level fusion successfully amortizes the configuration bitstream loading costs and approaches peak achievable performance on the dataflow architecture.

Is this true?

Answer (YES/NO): NO